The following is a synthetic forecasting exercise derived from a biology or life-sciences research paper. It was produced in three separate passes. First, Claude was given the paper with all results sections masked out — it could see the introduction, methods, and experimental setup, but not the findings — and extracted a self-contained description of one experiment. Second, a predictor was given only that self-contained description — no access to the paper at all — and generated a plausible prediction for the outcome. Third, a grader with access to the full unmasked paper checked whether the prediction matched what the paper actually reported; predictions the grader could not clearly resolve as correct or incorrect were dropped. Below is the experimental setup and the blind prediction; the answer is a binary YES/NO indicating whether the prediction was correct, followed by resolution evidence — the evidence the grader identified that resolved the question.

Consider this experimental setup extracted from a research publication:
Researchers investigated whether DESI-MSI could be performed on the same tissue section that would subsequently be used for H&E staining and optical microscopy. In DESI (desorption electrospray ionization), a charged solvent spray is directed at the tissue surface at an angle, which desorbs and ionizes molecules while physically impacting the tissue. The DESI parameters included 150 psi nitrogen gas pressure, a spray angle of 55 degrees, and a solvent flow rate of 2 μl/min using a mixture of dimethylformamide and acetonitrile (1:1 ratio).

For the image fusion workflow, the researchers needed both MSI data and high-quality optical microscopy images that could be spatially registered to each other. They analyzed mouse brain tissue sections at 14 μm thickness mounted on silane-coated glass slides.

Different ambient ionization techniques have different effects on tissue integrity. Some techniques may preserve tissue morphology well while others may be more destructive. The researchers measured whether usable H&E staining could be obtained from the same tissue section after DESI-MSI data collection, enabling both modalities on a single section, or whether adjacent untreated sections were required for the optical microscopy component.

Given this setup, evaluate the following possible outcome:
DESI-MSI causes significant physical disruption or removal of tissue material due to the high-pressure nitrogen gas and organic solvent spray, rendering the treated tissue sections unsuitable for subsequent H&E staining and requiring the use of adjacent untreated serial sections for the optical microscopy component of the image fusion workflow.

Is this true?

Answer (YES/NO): NO